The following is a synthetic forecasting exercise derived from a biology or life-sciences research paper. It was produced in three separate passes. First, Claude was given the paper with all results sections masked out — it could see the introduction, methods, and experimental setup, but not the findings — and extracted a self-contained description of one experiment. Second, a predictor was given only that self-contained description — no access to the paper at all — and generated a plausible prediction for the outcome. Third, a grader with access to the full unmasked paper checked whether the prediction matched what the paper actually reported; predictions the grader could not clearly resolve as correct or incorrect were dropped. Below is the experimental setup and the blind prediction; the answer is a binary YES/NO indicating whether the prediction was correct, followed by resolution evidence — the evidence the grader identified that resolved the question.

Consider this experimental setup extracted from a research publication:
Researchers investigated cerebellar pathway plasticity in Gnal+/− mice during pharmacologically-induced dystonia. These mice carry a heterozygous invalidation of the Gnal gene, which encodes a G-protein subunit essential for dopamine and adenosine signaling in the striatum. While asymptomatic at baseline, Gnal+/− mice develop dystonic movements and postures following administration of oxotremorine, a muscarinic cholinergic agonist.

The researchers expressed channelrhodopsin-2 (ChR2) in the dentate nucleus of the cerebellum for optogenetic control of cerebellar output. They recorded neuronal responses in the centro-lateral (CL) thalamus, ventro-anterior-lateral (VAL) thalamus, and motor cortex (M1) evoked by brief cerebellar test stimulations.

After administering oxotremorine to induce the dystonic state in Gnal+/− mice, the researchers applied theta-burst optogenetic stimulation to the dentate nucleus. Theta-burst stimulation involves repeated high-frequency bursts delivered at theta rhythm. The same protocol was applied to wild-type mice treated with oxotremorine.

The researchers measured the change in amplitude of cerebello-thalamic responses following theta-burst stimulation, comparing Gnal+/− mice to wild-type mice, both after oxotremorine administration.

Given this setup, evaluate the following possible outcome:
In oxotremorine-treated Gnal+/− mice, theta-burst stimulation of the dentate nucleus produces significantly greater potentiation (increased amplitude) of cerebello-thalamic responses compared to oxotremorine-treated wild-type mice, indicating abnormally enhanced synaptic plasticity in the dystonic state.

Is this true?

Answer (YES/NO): NO